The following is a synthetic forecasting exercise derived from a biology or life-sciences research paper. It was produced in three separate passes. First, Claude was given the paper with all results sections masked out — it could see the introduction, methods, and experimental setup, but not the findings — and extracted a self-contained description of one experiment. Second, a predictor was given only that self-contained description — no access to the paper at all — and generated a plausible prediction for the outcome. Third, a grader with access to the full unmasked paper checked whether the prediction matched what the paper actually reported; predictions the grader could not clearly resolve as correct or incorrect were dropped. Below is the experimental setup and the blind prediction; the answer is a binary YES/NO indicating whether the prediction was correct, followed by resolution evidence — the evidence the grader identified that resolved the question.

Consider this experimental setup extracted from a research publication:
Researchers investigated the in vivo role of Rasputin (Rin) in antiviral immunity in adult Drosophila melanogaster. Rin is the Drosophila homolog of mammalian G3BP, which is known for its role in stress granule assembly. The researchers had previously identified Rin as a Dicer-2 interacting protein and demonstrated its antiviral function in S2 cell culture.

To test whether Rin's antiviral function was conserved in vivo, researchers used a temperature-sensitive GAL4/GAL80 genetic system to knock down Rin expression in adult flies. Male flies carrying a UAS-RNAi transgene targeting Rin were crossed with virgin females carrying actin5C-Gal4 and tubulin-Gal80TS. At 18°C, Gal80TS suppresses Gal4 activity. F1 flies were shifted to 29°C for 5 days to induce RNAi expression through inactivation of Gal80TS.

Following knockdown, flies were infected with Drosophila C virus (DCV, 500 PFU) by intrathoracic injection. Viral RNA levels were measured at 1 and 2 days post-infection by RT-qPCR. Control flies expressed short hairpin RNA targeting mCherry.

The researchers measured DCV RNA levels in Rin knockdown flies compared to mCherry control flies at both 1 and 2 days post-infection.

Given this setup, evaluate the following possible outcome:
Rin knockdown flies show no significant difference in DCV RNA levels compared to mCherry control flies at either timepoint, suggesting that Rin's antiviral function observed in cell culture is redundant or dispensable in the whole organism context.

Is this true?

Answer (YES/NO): NO